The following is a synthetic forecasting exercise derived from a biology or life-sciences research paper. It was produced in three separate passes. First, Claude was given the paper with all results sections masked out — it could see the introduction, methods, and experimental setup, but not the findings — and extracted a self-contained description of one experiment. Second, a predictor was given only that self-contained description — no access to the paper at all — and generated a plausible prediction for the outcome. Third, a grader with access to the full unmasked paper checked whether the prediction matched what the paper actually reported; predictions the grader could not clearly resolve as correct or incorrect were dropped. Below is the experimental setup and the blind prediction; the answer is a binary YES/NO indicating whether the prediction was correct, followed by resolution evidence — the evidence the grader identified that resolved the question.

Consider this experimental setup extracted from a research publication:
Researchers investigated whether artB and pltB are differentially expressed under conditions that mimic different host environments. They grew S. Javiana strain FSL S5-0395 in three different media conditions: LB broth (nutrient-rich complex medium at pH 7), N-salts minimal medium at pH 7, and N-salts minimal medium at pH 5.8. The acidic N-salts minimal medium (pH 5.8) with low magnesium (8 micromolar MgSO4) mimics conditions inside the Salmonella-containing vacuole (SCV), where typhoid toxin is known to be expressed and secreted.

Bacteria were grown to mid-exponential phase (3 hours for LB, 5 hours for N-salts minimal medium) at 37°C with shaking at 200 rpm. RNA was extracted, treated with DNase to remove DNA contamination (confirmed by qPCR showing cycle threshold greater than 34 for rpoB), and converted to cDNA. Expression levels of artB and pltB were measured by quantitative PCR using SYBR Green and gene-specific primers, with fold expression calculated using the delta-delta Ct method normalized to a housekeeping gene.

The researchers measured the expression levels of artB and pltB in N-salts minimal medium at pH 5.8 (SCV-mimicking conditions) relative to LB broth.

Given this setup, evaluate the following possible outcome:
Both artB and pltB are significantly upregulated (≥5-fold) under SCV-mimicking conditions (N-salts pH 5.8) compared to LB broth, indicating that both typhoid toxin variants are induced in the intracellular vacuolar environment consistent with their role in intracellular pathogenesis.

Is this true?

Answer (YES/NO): YES